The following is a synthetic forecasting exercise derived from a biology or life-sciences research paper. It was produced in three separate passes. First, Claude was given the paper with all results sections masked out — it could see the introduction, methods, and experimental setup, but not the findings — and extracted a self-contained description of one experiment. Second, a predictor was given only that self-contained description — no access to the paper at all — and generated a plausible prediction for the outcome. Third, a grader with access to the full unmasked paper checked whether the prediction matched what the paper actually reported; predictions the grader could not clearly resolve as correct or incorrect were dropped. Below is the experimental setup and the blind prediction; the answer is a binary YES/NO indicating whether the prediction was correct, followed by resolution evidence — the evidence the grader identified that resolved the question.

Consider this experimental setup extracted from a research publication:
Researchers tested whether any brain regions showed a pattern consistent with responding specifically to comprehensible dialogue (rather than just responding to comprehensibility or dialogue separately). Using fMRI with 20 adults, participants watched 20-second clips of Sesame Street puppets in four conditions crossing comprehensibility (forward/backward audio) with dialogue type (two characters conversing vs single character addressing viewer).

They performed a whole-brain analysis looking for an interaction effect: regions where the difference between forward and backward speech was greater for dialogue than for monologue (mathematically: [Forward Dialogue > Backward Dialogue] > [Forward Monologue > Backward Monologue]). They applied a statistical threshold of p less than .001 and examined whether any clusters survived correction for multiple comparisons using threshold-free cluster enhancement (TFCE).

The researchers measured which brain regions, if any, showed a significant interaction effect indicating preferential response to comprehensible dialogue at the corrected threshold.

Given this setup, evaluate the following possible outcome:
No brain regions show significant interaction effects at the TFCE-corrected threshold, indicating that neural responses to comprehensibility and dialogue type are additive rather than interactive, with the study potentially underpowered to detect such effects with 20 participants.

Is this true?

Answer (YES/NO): YES